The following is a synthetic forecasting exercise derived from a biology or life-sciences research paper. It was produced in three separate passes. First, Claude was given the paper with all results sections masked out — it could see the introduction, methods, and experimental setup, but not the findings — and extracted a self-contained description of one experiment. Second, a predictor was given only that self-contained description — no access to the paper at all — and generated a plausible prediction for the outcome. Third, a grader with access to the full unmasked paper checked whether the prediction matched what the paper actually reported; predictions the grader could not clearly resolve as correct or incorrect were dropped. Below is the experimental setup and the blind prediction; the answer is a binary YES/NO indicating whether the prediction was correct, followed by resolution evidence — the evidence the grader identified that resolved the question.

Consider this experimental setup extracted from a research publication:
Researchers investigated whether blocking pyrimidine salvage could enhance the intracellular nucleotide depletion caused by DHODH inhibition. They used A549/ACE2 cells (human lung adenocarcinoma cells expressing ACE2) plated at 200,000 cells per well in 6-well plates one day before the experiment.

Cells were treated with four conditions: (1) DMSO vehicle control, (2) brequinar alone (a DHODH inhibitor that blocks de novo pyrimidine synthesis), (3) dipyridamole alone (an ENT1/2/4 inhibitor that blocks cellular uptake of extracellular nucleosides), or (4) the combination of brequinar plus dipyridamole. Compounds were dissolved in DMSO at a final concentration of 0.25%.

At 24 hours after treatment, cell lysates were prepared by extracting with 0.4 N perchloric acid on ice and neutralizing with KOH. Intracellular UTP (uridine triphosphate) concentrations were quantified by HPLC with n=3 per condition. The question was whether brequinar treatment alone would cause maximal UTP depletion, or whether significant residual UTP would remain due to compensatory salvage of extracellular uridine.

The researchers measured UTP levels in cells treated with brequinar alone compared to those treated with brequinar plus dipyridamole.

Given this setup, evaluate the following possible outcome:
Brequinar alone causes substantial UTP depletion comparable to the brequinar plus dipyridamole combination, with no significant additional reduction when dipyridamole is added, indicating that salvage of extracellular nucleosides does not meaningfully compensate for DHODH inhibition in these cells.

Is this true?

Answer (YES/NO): NO